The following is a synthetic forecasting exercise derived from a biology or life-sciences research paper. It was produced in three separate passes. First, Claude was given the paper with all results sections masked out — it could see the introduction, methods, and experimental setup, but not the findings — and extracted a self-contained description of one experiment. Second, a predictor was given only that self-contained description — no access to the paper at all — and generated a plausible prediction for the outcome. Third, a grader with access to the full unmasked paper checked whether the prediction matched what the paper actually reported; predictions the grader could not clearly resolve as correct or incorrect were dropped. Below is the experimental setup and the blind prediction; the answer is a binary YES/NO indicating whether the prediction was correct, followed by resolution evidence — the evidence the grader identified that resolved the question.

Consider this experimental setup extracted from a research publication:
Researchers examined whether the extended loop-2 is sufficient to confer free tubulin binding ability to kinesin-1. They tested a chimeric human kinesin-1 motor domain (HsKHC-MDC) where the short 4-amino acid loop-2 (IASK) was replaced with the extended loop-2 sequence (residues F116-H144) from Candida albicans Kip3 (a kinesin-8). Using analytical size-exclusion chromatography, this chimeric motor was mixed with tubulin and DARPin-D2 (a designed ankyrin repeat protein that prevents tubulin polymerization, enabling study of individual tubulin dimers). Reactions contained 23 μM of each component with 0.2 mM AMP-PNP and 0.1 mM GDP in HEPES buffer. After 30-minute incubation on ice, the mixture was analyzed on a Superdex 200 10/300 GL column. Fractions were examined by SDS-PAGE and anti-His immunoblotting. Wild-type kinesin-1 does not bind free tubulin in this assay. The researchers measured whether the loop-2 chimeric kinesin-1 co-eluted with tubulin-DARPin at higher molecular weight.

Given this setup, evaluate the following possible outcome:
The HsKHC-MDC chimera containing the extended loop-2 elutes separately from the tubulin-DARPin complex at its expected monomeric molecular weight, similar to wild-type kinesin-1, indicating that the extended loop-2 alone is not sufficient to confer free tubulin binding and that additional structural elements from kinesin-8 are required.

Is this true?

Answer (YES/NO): NO